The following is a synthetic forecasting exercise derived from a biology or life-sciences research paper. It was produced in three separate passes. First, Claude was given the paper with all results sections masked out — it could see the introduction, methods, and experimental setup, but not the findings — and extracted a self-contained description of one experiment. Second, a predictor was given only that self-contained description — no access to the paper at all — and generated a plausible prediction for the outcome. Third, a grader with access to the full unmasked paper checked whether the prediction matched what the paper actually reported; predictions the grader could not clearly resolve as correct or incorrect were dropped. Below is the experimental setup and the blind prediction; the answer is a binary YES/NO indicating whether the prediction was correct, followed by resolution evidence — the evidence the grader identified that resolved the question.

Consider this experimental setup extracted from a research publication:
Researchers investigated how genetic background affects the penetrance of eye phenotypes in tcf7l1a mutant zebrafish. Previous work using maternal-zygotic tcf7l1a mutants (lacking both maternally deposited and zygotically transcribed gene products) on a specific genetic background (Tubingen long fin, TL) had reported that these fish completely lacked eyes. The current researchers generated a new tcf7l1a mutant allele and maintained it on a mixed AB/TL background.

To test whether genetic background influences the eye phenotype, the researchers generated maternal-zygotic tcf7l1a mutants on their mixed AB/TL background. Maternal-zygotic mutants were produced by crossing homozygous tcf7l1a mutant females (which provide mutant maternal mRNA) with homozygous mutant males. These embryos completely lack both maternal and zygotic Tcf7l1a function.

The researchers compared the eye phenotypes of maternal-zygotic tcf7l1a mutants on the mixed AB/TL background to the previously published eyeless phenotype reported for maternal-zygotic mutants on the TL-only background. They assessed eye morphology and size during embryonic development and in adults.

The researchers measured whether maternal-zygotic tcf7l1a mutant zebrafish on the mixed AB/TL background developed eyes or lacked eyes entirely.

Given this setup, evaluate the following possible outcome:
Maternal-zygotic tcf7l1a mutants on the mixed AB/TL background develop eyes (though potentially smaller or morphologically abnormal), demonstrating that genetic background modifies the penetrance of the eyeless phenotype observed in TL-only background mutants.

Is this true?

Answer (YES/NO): YES